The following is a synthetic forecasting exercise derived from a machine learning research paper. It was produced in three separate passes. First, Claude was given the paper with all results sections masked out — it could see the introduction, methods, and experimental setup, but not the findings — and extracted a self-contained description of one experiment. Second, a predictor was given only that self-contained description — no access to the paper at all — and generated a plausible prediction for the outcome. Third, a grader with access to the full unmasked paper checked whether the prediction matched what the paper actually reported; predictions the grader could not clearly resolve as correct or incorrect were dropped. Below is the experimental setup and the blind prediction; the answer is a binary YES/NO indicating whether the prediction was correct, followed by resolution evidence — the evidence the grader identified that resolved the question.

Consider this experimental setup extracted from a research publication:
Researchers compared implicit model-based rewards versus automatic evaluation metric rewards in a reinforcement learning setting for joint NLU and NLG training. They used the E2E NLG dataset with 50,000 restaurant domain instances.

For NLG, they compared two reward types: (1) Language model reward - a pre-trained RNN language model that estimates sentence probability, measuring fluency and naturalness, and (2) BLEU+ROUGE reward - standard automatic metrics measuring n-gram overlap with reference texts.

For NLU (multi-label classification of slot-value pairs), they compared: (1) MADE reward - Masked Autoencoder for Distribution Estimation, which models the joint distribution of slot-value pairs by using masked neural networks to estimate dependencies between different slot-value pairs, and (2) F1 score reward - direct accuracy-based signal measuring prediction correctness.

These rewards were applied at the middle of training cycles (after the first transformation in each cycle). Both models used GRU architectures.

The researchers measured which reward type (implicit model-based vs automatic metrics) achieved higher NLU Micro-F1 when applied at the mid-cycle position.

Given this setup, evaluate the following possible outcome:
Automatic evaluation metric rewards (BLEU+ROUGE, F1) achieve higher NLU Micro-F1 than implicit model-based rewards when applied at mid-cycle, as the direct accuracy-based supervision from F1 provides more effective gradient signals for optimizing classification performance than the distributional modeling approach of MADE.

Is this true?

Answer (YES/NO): NO